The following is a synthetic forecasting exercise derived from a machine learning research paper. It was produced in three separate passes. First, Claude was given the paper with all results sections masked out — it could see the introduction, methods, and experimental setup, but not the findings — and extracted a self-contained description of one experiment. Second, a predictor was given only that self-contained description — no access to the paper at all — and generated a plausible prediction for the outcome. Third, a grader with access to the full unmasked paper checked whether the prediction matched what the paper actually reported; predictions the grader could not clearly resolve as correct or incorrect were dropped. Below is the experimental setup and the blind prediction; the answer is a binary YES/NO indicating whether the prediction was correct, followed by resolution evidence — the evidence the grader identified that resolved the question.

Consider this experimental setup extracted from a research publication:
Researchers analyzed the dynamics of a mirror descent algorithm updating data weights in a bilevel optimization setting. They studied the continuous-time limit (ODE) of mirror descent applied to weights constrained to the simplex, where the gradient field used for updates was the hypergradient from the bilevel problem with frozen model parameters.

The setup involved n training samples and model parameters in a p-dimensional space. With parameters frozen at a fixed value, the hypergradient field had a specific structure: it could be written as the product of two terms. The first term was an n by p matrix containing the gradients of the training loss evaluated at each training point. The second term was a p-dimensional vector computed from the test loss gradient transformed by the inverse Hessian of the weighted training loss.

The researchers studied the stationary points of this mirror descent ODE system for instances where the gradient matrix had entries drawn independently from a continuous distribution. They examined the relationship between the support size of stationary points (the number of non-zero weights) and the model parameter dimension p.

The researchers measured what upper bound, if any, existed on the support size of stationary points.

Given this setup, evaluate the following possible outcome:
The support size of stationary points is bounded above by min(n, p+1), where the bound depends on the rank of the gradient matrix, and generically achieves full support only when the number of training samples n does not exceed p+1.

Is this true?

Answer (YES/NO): NO